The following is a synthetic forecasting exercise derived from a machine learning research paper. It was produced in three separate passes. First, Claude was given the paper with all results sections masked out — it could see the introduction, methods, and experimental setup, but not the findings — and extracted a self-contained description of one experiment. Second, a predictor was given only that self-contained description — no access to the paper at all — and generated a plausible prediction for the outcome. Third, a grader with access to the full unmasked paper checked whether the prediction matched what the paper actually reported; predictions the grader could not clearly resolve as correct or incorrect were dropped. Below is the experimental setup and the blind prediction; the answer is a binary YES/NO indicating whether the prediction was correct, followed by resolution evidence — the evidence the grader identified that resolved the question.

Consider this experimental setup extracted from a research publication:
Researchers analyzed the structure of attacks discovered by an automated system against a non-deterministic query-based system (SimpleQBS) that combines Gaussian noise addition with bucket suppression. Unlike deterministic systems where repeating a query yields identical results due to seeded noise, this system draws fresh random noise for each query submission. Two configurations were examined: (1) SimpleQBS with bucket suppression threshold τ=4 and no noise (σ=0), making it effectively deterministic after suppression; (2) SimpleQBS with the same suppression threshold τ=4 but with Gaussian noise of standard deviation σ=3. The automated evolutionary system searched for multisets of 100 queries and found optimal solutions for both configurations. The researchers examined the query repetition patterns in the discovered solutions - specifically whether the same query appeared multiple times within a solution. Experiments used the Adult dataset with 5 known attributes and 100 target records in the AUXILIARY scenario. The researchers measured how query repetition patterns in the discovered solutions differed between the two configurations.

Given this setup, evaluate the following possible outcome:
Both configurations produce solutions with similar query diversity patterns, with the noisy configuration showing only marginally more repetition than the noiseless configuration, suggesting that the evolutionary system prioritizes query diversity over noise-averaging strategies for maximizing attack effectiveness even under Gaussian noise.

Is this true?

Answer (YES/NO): NO